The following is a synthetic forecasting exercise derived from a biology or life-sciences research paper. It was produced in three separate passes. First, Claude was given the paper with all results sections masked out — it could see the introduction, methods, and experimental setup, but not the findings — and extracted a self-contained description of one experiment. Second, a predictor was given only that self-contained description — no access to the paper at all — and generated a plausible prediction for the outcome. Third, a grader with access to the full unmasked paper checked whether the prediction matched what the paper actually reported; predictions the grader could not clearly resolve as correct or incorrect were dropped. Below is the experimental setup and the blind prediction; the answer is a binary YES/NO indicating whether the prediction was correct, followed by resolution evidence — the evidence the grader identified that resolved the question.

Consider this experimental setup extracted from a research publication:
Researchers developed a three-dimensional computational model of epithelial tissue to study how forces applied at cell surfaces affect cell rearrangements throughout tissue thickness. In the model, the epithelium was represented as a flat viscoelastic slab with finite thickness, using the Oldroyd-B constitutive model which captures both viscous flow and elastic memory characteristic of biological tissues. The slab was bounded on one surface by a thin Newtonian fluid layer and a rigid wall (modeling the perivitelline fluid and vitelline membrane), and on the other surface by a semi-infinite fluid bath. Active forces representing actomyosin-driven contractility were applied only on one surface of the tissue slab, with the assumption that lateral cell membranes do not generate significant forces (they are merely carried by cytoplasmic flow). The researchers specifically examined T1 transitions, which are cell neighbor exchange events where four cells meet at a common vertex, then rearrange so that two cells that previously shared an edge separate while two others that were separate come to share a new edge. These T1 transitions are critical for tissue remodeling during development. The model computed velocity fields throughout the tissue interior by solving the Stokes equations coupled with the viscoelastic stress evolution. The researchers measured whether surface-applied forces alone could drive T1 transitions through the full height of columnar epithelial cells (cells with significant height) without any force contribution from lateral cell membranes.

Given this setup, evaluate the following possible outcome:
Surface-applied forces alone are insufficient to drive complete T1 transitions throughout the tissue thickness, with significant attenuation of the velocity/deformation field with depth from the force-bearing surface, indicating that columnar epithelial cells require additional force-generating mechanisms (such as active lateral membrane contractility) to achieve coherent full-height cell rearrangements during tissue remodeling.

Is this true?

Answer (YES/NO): YES